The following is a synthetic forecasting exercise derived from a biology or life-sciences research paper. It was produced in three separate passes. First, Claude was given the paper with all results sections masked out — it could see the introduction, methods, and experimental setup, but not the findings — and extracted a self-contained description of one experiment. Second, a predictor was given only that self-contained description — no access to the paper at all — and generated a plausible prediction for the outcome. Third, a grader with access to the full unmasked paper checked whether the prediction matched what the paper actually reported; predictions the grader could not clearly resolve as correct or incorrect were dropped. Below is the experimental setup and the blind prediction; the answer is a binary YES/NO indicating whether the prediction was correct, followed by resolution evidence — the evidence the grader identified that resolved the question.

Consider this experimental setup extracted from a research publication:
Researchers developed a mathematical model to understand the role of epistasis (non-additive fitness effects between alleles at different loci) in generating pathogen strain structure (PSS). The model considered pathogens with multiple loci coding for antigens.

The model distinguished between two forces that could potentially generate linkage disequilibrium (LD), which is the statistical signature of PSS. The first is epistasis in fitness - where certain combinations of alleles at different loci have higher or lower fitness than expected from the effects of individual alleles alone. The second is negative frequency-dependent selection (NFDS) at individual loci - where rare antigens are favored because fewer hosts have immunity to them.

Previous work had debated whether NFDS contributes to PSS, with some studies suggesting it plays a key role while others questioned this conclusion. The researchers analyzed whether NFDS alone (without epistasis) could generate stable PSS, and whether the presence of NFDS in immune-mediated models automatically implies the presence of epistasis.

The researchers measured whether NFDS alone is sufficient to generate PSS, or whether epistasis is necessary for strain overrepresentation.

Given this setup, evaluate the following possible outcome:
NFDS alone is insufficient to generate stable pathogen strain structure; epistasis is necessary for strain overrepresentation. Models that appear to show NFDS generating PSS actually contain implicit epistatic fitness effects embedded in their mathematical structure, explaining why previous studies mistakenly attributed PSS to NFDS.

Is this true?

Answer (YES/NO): YES